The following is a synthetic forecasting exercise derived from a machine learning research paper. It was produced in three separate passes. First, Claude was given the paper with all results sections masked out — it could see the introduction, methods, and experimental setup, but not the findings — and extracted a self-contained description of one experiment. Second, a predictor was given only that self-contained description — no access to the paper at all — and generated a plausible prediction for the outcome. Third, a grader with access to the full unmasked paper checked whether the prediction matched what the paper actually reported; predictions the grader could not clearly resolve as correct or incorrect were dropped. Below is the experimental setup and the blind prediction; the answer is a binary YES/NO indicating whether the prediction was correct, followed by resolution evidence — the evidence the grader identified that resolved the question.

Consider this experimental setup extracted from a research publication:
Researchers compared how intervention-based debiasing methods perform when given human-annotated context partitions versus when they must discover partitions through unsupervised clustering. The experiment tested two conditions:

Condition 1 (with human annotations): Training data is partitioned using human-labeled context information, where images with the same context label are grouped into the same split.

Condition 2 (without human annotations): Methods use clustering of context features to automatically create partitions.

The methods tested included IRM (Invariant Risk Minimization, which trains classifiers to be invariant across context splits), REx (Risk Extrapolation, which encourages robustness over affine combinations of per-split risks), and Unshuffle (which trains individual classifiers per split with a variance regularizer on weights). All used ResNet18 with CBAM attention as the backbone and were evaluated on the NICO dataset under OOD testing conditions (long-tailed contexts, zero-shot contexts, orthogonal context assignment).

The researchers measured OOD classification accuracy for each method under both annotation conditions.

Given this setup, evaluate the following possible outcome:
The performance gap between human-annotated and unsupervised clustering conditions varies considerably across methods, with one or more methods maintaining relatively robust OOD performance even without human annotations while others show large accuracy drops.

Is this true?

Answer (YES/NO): NO